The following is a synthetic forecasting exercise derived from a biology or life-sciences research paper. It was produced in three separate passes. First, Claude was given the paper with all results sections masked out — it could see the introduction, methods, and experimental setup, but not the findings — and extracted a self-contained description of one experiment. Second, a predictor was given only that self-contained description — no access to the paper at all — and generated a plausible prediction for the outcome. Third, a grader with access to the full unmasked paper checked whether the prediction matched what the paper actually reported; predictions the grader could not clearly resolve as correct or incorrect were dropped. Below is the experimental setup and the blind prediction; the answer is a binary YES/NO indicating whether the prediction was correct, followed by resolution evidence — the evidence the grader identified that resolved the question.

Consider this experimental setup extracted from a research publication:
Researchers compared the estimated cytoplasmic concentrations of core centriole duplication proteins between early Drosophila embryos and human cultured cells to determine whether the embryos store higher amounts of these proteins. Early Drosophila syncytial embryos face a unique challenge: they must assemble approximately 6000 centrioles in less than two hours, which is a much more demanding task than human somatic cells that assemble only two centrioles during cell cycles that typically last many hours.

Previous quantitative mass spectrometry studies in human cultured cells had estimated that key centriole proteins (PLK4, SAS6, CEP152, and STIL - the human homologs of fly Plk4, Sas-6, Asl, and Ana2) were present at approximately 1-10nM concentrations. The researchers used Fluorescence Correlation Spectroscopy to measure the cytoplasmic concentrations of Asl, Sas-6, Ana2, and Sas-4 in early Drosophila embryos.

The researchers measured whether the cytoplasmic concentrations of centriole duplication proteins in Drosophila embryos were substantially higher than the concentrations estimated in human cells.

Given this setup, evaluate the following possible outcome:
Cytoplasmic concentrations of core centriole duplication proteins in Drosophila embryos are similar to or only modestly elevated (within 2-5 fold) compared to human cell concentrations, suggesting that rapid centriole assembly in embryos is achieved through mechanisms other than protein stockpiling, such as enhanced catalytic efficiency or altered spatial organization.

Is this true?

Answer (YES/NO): YES